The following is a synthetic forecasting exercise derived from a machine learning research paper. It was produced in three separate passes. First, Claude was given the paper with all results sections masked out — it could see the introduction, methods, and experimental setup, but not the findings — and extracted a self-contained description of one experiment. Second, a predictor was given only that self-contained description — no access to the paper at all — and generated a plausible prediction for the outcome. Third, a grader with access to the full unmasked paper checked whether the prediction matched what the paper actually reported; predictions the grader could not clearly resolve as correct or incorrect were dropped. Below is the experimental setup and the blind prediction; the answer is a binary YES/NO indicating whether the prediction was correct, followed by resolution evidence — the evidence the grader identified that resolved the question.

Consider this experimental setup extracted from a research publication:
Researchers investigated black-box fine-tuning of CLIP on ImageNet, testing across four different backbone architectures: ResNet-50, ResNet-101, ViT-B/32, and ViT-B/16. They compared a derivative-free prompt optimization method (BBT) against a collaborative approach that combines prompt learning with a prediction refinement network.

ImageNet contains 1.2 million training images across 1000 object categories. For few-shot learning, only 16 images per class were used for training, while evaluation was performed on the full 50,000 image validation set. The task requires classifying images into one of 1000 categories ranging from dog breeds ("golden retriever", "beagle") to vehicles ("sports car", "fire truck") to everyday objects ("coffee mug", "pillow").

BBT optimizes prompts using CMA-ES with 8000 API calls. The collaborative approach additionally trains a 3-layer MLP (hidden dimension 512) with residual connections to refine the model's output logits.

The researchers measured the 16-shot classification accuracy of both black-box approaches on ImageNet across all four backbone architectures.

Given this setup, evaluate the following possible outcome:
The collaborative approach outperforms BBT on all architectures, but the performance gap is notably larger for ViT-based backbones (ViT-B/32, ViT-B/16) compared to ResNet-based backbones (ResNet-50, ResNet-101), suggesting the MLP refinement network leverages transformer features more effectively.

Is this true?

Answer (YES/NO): NO